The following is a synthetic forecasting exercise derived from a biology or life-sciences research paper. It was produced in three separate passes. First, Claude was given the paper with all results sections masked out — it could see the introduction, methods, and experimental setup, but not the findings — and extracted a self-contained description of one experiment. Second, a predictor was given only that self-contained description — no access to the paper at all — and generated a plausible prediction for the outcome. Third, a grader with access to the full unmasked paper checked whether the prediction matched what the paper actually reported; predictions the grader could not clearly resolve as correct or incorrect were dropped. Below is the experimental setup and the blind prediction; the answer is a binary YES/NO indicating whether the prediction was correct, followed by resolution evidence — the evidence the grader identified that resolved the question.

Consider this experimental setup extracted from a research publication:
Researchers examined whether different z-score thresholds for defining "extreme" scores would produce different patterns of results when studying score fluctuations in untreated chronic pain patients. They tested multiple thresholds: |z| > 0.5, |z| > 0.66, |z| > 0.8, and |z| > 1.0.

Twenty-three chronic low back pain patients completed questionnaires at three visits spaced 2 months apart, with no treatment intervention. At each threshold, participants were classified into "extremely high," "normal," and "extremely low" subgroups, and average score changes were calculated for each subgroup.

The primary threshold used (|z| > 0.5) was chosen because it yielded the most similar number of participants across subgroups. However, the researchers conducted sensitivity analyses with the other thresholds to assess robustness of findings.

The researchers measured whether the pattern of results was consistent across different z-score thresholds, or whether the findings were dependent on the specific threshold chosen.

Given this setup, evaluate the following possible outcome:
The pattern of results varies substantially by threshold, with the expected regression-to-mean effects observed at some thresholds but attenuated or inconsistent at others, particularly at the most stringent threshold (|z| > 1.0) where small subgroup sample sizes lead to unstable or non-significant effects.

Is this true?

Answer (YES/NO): NO